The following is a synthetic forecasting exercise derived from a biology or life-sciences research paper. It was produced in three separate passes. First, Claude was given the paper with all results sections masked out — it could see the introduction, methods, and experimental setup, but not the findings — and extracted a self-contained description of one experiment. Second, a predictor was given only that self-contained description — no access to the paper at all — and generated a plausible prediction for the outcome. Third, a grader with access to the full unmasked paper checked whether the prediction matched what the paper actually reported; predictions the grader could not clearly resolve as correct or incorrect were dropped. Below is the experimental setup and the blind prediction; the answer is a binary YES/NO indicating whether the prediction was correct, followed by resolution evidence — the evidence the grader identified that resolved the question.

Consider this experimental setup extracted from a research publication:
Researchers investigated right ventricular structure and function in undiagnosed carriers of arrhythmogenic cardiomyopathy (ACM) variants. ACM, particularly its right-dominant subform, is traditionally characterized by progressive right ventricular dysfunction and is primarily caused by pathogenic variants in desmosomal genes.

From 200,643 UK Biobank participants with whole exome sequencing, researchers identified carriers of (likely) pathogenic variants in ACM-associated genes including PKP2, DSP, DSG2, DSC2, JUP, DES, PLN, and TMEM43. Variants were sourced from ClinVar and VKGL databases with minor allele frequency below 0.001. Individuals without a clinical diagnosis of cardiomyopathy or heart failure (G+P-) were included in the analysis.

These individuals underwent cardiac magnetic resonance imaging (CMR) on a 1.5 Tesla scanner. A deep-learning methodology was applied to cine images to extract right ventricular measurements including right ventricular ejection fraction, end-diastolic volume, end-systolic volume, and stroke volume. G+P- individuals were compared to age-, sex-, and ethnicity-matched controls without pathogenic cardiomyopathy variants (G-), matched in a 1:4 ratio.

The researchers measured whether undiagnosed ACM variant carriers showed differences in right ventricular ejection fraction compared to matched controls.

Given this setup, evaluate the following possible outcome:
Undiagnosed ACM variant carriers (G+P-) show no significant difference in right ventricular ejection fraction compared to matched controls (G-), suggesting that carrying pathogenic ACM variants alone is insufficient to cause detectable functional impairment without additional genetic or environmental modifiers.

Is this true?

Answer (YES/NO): YES